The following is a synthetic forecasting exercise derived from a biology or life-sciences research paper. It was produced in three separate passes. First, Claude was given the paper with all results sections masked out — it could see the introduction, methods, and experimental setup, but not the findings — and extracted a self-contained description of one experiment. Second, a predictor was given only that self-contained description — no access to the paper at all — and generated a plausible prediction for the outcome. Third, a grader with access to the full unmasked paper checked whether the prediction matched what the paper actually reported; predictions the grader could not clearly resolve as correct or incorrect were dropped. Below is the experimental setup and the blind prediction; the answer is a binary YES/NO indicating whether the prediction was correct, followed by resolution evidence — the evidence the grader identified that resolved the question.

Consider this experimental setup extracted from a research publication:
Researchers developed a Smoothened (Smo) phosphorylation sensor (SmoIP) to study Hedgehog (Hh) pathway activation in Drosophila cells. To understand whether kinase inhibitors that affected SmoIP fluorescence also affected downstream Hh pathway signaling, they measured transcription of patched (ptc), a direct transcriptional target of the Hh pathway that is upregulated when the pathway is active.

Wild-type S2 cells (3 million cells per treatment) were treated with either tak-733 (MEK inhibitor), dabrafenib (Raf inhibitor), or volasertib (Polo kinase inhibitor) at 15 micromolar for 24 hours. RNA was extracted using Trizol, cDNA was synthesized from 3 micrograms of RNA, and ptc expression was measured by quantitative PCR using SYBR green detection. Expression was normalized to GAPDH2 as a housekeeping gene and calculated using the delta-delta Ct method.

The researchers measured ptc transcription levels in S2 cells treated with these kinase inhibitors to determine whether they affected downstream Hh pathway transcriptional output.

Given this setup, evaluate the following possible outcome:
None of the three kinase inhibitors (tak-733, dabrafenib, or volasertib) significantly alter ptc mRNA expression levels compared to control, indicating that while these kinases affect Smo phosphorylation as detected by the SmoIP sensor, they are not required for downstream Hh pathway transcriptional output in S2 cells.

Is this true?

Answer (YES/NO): NO